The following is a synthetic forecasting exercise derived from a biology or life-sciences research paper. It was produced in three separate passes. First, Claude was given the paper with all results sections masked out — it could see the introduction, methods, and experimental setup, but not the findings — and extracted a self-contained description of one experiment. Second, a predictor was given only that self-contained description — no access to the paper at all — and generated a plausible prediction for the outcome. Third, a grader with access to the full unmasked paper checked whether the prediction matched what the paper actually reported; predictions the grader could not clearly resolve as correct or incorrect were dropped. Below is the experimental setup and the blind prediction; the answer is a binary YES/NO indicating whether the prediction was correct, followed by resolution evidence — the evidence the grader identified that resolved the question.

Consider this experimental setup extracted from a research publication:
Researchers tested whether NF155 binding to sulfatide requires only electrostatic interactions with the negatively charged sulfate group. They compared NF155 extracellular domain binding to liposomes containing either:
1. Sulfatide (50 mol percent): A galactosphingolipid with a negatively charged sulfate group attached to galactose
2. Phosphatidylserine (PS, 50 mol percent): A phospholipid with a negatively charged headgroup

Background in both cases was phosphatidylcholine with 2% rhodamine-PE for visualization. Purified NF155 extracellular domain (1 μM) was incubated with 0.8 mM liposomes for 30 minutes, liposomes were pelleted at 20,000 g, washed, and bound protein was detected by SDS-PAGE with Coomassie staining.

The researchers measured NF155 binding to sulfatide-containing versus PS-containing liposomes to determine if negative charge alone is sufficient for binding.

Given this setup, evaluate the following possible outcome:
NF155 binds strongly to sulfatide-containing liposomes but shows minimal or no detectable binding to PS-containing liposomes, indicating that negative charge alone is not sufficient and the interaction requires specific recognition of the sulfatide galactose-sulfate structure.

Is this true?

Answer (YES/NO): YES